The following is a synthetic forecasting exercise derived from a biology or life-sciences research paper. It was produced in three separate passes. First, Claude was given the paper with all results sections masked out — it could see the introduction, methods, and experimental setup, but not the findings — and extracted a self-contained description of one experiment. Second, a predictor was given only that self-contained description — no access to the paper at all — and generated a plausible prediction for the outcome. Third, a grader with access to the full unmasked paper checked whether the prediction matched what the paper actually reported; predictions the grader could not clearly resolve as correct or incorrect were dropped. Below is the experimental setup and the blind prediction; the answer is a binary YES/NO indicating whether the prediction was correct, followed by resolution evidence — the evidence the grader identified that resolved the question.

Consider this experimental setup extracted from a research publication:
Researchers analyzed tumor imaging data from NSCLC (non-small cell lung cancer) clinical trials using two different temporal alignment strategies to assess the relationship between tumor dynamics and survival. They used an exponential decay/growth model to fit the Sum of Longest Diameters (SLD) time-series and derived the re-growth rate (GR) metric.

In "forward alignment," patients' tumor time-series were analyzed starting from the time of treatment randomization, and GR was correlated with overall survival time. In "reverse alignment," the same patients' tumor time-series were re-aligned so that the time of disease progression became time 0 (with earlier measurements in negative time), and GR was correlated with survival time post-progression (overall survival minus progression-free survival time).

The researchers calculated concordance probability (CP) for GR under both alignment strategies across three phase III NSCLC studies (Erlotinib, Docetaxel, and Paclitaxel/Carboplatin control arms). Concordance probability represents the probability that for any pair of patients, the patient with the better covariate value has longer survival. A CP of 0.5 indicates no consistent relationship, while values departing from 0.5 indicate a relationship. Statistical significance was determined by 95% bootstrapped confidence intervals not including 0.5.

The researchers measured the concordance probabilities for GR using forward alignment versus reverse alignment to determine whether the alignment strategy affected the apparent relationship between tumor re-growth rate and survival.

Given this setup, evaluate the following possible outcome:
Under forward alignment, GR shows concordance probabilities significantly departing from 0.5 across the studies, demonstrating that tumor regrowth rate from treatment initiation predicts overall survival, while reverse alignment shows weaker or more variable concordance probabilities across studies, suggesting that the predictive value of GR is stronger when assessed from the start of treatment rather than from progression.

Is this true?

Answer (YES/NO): NO